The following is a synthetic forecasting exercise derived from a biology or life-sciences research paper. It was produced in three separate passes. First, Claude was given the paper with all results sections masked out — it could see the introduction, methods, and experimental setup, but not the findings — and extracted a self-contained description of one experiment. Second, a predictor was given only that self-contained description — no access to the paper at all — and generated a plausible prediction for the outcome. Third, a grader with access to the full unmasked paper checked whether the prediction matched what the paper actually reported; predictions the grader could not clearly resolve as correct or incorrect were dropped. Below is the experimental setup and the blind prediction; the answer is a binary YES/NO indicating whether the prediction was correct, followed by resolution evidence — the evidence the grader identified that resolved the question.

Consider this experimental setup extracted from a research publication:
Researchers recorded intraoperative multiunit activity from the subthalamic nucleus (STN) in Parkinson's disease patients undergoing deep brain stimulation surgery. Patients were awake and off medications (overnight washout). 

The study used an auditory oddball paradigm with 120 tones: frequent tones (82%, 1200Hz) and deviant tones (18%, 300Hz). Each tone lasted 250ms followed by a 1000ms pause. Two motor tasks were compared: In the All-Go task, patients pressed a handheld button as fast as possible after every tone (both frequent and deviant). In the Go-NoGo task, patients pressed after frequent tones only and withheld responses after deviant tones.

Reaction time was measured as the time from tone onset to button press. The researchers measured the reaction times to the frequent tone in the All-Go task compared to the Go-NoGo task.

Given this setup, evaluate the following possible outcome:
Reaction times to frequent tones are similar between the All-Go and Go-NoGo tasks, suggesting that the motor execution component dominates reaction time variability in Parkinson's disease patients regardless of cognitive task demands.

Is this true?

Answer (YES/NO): NO